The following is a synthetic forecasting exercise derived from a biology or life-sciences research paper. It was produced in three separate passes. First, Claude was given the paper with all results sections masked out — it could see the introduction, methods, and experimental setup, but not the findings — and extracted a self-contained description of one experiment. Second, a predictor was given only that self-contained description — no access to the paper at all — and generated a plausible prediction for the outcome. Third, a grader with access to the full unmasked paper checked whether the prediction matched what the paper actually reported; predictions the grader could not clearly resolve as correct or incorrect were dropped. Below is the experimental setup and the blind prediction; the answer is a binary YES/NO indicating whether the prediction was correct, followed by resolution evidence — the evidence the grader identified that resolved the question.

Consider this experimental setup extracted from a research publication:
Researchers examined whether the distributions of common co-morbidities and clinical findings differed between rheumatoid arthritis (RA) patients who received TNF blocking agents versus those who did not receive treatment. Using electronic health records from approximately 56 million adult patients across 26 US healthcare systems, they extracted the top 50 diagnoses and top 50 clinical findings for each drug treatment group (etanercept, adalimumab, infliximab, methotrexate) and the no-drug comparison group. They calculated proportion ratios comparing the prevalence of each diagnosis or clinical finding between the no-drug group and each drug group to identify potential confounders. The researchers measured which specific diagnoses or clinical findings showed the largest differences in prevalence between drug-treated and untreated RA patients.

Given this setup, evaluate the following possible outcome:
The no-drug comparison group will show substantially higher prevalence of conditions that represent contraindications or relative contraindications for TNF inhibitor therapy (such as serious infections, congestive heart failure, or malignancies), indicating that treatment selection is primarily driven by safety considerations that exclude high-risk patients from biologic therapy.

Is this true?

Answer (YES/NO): NO